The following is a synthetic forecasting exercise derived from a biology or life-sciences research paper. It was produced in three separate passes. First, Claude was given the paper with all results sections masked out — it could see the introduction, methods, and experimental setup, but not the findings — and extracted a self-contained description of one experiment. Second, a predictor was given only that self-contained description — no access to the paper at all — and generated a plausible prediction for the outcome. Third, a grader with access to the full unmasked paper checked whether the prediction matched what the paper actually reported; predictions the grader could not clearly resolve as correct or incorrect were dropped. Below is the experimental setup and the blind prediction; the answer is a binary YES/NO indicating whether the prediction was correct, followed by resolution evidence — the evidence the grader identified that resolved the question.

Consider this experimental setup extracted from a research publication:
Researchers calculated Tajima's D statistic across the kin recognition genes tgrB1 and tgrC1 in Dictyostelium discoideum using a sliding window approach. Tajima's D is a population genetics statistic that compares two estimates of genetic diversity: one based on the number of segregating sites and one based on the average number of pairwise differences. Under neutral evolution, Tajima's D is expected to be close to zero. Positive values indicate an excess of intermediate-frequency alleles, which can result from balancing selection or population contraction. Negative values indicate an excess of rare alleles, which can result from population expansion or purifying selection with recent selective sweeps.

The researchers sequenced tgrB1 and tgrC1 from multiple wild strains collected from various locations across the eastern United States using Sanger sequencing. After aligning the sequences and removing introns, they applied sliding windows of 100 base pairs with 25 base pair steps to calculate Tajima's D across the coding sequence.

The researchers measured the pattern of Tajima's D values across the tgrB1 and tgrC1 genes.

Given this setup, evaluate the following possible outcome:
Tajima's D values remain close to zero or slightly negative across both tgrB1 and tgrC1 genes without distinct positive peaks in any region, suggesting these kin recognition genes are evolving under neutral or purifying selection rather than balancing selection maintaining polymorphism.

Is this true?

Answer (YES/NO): NO